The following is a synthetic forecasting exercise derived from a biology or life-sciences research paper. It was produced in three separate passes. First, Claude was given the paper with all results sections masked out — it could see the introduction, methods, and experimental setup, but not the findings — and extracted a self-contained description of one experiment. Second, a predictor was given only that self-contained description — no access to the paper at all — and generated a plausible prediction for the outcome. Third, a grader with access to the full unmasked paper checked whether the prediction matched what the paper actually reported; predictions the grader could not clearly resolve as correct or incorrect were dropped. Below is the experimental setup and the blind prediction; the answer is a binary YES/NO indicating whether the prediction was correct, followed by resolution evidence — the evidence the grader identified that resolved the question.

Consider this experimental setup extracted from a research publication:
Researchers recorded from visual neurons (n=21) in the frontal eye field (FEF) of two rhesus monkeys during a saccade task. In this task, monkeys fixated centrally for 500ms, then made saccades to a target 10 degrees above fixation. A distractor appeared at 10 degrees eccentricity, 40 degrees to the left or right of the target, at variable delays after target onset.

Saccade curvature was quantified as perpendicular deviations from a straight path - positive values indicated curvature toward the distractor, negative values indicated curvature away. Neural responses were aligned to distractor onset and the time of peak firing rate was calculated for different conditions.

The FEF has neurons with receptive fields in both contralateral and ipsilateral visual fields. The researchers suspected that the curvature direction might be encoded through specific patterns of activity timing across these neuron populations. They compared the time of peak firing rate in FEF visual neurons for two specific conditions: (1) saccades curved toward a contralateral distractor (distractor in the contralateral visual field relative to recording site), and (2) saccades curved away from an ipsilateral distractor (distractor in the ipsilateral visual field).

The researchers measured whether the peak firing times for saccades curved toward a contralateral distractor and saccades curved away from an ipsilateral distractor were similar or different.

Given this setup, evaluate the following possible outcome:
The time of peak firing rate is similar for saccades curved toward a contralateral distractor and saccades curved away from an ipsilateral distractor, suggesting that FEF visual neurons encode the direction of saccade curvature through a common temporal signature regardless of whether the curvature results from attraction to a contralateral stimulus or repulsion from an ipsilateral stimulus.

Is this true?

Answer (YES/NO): YES